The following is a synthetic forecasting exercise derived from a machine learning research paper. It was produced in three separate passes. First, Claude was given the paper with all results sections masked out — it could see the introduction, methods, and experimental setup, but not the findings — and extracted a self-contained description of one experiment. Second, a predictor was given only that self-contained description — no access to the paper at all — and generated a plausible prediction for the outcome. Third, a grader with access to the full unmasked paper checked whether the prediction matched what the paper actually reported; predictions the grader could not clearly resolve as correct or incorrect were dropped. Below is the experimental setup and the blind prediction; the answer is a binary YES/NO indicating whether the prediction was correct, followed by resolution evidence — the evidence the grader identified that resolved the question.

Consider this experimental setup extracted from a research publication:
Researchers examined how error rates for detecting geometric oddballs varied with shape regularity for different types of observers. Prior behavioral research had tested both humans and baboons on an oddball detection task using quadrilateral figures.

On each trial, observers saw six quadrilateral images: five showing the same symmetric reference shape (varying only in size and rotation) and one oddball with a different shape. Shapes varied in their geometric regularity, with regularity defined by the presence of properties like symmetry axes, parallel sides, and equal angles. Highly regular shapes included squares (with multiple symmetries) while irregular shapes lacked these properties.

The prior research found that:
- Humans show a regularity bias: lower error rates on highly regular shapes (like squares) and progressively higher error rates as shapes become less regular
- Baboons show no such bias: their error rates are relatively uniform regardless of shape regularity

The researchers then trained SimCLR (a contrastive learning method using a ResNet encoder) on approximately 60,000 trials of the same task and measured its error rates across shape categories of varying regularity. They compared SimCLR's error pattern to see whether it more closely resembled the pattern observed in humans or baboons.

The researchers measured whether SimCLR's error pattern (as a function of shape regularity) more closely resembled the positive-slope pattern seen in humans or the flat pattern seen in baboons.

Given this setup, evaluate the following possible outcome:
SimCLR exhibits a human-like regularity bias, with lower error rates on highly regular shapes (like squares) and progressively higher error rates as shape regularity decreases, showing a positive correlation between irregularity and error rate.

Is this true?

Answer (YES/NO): NO